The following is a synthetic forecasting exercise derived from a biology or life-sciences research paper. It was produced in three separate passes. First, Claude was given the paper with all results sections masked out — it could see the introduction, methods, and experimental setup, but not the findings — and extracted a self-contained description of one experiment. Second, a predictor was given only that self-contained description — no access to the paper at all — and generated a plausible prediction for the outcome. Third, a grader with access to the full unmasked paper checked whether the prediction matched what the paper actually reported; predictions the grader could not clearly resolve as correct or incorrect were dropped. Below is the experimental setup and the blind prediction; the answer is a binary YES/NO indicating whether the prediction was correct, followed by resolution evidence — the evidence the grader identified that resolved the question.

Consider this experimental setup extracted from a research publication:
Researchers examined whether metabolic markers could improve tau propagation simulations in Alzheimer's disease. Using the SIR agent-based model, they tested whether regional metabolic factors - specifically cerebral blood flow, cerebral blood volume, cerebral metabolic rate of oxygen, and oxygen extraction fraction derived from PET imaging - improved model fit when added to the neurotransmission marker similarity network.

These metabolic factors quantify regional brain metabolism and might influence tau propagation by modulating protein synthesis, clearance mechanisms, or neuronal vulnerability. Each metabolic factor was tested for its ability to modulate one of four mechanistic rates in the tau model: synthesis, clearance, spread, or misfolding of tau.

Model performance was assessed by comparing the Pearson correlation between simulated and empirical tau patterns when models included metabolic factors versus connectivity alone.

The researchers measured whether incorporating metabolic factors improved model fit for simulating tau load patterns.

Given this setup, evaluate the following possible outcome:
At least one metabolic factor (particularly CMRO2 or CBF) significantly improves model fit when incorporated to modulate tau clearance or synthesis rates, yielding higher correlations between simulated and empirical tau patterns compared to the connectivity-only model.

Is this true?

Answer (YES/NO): YES